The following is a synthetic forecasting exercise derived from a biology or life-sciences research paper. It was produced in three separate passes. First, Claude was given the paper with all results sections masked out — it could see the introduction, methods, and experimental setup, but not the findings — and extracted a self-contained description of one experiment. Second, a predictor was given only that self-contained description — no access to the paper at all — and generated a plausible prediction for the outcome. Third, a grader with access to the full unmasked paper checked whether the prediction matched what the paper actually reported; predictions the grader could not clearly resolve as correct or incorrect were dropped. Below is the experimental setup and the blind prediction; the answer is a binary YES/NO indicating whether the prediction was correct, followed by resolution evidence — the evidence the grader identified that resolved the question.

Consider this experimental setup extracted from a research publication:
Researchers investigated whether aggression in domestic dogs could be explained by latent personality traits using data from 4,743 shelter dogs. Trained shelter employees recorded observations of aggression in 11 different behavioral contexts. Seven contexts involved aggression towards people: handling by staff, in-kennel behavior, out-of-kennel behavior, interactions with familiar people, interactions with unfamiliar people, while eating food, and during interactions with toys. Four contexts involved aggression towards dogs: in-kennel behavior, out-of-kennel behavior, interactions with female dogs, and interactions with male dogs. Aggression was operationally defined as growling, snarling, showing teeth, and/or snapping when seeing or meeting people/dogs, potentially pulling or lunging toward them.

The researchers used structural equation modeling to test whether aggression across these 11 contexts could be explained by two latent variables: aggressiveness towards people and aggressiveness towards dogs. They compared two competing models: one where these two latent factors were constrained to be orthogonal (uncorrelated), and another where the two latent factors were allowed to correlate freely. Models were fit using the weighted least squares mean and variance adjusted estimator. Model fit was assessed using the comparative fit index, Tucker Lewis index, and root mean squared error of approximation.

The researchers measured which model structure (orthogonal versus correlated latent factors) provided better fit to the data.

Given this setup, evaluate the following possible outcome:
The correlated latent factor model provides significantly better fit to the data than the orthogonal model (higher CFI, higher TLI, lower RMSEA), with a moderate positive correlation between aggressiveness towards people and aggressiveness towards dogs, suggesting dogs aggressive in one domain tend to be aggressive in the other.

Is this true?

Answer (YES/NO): NO